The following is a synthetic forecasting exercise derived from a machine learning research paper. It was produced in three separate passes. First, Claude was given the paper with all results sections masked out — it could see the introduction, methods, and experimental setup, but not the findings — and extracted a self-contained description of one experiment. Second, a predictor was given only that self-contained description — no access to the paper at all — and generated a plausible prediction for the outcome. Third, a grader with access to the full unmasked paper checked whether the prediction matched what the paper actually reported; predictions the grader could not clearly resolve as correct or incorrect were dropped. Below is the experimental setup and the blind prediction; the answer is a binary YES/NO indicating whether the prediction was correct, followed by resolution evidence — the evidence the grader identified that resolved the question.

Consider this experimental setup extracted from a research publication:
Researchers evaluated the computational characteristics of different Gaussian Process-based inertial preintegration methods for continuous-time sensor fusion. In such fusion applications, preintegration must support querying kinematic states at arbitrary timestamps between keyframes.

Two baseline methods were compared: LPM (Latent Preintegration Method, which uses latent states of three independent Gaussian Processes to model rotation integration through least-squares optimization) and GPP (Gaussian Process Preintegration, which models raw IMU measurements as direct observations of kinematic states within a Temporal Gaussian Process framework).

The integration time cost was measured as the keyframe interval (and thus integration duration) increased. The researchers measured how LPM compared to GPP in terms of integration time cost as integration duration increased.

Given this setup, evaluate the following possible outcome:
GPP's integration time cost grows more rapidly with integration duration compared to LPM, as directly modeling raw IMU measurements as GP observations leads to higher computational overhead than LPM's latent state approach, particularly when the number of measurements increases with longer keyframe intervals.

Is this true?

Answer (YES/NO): YES